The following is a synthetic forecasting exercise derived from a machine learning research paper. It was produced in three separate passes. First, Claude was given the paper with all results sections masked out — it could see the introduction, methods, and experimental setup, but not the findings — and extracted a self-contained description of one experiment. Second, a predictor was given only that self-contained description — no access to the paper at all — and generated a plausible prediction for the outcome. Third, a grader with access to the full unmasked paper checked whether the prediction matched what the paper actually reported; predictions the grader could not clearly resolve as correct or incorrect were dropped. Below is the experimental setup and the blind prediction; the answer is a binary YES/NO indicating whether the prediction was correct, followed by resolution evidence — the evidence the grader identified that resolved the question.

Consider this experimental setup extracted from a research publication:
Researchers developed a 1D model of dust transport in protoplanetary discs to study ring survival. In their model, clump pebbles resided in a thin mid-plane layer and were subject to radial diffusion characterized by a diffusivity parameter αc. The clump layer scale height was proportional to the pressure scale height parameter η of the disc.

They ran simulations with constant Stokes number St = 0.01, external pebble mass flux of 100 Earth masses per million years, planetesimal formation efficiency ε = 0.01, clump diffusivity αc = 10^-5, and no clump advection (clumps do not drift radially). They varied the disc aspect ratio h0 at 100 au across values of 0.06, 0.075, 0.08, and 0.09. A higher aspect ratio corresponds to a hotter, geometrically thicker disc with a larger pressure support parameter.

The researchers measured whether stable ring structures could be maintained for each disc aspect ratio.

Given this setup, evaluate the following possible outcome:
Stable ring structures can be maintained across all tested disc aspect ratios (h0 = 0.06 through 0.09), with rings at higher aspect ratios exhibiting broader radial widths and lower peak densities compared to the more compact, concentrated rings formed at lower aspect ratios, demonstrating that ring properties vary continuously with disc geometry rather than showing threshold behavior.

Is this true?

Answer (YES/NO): NO